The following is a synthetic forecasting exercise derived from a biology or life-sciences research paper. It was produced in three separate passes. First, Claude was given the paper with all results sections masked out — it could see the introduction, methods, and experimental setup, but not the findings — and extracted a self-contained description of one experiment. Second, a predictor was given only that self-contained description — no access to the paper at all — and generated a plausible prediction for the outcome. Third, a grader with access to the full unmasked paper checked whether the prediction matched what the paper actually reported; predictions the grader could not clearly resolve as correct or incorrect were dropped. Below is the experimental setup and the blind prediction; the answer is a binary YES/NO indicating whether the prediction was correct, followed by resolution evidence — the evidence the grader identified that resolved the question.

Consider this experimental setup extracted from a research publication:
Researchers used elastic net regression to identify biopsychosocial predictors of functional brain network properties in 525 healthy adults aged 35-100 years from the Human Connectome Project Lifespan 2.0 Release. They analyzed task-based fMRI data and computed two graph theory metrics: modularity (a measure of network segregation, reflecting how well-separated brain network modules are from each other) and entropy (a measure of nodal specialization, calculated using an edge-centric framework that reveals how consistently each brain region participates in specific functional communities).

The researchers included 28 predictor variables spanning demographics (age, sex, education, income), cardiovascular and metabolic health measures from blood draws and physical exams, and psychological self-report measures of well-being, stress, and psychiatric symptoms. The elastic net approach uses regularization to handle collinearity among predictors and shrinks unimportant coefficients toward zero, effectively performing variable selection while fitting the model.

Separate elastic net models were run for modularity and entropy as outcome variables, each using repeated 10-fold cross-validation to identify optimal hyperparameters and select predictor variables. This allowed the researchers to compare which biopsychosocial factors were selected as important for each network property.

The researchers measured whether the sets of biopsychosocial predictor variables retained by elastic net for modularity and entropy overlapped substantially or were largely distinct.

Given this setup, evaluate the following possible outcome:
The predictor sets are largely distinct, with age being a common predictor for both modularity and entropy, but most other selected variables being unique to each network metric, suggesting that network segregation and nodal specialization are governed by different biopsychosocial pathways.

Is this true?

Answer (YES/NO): NO